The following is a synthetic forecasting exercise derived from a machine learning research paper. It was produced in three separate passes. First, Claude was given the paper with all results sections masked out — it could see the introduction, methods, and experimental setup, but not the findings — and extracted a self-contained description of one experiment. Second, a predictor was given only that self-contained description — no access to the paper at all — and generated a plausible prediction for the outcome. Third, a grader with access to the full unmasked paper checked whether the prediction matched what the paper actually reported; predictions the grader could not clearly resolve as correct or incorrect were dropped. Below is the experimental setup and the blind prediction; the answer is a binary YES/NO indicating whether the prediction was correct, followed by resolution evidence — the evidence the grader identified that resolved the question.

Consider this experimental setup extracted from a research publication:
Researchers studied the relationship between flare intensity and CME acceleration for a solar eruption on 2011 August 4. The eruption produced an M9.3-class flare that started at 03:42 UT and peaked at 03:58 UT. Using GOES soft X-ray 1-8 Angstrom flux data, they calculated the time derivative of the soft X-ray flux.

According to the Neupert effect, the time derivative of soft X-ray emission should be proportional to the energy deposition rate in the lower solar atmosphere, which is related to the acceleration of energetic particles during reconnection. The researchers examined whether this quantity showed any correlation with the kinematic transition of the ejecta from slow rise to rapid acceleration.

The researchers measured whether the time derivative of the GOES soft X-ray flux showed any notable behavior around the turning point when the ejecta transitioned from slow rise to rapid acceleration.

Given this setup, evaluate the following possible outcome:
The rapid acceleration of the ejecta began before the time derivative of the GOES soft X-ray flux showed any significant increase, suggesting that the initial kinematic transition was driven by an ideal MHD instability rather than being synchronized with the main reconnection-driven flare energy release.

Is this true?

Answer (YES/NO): NO